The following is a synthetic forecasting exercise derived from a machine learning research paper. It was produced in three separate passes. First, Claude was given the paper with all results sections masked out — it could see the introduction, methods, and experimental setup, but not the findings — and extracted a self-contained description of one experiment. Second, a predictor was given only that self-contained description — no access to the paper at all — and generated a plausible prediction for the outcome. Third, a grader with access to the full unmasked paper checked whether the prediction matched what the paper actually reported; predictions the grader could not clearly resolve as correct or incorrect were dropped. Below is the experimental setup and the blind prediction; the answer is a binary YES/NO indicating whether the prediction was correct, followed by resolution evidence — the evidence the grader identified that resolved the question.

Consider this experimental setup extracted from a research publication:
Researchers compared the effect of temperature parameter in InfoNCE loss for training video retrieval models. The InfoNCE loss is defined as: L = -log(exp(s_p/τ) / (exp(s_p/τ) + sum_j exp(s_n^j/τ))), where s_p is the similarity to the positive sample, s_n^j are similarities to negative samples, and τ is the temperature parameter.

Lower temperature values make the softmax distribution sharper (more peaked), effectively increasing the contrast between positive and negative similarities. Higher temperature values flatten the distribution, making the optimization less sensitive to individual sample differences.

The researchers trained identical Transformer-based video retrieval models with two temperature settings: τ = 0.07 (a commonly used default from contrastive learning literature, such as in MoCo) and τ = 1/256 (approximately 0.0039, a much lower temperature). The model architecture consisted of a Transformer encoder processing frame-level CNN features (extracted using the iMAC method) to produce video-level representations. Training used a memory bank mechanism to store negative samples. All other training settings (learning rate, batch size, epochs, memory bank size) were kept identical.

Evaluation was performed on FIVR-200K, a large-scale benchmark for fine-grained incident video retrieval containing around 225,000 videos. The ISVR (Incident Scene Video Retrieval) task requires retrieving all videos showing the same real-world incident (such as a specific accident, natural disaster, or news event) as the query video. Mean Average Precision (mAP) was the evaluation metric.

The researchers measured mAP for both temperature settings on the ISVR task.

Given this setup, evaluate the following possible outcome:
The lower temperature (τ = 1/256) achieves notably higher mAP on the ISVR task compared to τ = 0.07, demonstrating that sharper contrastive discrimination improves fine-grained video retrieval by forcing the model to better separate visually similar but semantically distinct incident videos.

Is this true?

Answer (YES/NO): YES